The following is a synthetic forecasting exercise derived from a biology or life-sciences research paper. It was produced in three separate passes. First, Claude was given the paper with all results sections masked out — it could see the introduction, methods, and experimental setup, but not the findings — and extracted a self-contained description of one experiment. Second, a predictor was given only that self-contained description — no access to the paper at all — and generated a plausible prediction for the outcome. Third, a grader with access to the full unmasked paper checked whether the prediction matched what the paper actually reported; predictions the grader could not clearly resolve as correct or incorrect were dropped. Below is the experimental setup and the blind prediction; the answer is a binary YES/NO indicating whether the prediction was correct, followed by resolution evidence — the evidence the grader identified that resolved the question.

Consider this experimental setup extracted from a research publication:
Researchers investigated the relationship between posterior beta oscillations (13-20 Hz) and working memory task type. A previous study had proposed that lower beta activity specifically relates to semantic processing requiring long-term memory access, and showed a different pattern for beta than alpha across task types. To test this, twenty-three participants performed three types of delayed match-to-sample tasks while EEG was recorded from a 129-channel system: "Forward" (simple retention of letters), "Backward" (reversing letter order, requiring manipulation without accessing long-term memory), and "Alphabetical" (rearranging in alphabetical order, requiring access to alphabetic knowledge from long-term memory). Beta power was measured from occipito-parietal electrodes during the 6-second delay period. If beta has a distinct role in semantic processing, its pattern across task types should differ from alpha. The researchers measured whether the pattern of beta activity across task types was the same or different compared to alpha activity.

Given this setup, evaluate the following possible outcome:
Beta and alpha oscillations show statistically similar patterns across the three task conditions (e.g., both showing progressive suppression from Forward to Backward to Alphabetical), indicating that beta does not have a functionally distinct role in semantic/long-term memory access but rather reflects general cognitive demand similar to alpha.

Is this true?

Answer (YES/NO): NO